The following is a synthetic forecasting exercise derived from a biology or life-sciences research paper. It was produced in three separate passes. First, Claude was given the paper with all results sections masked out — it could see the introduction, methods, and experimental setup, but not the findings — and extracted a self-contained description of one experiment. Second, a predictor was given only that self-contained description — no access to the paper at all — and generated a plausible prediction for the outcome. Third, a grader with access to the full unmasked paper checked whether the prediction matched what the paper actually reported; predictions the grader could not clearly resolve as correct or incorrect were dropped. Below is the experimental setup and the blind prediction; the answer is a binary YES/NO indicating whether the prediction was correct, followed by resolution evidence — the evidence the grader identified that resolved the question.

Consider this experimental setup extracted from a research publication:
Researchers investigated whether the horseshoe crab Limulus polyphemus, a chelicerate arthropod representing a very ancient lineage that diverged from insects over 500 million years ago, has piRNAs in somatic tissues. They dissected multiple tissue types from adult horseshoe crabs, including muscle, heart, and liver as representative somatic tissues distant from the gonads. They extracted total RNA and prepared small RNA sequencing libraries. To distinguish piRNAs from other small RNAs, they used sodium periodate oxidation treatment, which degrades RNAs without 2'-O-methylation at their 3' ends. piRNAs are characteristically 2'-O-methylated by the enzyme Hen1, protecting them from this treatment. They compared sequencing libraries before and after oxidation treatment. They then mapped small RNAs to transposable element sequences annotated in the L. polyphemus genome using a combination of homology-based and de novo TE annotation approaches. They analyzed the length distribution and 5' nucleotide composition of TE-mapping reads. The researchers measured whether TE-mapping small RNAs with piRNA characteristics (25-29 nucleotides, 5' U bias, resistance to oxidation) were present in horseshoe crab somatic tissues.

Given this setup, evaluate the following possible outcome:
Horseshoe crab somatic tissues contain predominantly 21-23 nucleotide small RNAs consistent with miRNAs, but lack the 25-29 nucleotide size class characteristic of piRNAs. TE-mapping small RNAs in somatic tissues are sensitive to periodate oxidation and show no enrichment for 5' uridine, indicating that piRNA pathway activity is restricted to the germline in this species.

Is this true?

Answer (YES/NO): NO